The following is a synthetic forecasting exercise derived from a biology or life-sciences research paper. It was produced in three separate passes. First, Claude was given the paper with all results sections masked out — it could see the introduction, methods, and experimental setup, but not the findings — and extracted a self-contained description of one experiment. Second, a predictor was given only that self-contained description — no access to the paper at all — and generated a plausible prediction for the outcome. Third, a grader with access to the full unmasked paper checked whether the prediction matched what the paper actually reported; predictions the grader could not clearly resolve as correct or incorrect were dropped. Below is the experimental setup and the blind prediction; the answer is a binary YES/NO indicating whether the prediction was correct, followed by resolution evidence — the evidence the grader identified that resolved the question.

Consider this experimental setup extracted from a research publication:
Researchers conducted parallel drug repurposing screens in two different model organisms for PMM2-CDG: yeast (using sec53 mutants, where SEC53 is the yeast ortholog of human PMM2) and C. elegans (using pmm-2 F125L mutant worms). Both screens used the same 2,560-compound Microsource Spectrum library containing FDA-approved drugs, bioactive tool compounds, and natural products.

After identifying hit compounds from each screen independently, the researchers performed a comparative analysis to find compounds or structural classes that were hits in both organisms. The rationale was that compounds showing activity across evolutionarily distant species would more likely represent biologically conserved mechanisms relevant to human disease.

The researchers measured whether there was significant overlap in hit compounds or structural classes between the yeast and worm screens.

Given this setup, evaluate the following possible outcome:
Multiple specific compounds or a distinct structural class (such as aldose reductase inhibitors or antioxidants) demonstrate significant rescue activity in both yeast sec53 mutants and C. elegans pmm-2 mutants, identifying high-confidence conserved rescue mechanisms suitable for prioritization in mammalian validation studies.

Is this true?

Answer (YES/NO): YES